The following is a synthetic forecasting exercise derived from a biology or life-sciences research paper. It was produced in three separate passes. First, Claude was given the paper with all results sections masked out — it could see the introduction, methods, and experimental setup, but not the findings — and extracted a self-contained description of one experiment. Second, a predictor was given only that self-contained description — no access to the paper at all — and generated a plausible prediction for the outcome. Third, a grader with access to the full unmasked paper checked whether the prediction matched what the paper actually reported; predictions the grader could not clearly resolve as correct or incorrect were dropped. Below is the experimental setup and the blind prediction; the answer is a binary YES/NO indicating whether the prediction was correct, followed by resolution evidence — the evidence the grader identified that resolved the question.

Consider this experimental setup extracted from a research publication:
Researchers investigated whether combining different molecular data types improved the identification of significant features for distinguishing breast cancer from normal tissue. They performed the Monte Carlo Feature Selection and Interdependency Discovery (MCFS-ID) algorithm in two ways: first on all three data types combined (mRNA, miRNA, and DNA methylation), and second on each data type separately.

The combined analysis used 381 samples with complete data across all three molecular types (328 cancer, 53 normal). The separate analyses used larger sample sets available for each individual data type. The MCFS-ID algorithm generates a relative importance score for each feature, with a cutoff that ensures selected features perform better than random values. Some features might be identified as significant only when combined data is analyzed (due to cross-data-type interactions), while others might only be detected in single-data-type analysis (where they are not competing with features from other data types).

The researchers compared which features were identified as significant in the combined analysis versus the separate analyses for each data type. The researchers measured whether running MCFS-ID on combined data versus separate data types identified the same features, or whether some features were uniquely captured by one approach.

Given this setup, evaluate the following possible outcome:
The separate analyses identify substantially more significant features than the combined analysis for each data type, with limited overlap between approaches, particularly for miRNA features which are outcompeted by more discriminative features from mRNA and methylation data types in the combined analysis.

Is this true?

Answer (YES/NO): YES